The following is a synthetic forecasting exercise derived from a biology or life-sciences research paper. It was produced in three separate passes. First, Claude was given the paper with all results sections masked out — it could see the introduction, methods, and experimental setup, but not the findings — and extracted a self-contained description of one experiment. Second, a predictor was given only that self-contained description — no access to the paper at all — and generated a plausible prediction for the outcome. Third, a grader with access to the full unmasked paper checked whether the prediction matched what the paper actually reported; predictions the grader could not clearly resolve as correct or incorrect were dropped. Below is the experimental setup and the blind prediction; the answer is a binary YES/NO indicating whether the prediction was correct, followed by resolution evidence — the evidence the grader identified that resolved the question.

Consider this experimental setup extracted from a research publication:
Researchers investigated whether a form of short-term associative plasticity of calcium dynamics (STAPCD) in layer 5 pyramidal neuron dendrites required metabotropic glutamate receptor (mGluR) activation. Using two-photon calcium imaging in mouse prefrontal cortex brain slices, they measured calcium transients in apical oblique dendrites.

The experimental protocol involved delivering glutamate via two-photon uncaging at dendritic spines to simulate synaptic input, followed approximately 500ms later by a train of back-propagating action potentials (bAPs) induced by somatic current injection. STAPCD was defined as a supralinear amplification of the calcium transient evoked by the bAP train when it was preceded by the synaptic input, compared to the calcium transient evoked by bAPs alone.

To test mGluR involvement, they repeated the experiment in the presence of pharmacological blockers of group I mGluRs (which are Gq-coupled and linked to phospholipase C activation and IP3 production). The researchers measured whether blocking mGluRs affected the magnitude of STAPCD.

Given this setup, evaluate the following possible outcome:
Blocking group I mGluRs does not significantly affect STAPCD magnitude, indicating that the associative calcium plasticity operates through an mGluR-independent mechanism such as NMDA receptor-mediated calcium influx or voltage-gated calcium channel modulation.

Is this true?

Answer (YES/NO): NO